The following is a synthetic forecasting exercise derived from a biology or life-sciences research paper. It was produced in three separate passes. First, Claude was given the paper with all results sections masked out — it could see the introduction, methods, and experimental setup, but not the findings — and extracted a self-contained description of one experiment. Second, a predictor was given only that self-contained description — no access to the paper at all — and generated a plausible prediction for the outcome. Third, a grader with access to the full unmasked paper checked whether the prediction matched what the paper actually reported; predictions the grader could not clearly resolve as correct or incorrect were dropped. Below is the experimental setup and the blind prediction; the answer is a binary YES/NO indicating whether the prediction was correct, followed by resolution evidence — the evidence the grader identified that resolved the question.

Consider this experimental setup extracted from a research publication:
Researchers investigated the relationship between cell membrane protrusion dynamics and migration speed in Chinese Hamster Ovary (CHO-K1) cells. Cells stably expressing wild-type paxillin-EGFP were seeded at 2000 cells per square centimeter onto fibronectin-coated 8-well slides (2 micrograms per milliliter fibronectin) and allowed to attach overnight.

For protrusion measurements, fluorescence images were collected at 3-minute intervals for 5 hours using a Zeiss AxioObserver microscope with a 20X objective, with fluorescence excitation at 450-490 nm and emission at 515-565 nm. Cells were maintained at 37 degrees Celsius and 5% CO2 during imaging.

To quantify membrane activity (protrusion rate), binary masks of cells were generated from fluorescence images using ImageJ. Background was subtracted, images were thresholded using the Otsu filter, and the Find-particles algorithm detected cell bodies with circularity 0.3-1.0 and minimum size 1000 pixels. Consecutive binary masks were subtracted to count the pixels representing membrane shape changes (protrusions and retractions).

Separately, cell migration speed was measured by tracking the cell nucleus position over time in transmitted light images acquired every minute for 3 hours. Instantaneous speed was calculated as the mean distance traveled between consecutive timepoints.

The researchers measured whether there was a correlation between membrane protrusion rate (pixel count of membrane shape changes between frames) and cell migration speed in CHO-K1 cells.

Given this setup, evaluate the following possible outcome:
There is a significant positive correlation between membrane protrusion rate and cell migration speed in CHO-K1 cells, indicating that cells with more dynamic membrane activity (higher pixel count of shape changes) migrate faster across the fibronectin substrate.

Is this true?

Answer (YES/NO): YES